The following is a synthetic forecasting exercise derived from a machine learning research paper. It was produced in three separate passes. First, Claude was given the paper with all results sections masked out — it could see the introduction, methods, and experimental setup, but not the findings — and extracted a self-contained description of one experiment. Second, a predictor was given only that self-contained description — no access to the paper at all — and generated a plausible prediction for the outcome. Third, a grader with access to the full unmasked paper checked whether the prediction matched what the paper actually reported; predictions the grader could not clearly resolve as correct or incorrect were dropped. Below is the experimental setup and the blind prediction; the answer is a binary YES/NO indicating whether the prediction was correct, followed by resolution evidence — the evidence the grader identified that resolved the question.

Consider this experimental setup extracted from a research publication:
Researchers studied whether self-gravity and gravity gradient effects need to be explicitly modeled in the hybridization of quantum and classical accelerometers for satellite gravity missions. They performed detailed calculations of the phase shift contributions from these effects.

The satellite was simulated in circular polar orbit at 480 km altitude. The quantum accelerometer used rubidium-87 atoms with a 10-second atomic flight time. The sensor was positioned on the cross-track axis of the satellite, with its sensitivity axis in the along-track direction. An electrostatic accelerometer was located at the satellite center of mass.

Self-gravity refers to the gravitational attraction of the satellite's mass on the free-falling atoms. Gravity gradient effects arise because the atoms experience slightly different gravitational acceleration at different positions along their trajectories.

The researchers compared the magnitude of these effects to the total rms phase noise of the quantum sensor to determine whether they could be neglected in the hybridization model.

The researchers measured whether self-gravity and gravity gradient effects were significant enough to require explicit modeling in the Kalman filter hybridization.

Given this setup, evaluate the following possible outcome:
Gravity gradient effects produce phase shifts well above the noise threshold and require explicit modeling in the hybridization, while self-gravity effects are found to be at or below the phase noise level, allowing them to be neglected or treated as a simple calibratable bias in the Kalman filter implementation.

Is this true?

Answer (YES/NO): NO